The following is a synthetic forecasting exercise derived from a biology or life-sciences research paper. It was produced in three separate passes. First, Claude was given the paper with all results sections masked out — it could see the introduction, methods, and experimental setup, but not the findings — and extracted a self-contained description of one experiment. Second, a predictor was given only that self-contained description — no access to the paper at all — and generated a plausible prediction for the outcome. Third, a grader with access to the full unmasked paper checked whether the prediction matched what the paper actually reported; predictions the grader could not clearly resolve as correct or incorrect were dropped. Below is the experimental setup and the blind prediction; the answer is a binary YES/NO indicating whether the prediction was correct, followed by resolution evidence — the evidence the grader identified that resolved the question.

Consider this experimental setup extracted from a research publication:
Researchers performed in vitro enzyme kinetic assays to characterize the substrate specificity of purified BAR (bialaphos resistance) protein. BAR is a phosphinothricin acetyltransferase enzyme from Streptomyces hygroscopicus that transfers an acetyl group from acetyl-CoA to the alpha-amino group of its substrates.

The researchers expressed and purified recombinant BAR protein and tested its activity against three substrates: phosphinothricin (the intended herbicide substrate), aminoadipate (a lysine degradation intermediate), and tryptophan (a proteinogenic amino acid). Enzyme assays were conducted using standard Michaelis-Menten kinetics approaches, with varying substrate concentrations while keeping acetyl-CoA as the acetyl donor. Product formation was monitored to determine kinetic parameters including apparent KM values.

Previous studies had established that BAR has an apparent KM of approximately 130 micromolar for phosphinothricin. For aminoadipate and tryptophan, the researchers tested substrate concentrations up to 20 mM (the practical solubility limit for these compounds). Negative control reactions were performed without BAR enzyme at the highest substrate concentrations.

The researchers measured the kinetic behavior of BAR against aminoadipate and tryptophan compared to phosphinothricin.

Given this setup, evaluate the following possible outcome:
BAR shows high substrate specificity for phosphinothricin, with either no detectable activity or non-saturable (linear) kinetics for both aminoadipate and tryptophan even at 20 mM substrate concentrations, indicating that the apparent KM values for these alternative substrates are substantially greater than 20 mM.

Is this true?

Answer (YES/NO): NO